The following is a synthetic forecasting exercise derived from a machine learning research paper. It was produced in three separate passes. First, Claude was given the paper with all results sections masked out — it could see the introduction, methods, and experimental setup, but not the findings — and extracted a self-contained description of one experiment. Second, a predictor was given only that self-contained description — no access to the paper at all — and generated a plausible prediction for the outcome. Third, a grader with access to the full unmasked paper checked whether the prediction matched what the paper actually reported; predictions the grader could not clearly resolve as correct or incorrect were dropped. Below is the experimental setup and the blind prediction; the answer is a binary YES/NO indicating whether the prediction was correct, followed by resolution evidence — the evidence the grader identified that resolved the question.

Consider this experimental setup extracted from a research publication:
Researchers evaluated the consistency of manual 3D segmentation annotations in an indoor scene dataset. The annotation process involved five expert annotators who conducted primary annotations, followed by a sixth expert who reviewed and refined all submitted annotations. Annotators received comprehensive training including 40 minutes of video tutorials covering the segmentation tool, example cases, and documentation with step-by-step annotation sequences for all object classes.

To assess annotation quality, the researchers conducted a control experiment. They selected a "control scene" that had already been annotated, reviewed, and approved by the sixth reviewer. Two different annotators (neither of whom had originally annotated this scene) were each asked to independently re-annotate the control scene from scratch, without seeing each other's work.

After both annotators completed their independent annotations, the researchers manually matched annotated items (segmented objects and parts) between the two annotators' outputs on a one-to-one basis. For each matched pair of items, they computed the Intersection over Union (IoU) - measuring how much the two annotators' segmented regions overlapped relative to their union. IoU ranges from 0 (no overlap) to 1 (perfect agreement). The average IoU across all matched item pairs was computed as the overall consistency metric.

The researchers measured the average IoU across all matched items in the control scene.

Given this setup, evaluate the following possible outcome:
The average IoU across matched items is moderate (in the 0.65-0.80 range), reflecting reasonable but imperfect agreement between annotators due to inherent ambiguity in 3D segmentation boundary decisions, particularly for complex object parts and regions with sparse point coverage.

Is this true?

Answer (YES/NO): NO